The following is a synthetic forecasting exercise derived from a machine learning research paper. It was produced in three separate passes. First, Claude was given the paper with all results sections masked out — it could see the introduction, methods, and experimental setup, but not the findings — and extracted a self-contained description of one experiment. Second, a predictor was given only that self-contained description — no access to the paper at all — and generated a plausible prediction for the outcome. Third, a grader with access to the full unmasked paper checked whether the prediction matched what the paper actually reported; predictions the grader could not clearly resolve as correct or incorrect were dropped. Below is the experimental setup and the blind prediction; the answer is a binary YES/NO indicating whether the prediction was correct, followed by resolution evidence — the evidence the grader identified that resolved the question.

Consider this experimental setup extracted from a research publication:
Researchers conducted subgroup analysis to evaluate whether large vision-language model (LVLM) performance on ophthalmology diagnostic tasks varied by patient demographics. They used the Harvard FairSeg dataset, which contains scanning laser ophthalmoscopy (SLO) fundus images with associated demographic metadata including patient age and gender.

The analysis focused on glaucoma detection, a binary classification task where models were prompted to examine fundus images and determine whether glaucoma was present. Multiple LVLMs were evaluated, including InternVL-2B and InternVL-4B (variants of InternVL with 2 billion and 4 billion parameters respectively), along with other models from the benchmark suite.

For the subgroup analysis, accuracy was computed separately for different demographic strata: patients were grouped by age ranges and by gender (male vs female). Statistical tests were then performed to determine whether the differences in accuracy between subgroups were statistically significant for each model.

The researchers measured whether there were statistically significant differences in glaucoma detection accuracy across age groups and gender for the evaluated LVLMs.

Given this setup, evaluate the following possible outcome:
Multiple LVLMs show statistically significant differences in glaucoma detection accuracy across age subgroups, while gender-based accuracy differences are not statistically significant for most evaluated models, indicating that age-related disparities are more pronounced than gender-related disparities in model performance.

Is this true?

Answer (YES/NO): NO